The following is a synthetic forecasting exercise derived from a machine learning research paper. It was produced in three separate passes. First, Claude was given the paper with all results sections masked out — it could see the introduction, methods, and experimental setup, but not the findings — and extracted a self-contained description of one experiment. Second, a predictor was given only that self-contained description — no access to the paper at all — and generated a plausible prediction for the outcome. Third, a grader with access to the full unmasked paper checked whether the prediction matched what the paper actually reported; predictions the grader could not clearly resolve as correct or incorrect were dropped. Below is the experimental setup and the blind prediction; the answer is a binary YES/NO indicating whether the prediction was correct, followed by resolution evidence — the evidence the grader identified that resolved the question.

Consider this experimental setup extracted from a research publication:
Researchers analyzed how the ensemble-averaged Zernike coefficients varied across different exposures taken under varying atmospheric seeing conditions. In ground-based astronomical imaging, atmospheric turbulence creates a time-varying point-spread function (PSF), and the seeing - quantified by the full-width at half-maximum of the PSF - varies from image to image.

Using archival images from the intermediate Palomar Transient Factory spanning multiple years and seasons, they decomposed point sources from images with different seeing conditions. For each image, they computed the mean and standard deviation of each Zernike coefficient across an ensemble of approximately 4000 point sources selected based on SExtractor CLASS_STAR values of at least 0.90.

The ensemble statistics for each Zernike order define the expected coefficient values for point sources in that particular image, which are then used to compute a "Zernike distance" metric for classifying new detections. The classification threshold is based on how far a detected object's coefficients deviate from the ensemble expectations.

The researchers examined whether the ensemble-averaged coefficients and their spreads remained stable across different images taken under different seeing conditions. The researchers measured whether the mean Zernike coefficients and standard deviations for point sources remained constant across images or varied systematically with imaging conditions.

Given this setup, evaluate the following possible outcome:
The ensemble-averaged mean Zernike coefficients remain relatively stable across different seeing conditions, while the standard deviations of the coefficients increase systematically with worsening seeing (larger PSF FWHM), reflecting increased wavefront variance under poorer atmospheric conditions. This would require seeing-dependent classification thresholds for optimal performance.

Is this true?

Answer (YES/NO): NO